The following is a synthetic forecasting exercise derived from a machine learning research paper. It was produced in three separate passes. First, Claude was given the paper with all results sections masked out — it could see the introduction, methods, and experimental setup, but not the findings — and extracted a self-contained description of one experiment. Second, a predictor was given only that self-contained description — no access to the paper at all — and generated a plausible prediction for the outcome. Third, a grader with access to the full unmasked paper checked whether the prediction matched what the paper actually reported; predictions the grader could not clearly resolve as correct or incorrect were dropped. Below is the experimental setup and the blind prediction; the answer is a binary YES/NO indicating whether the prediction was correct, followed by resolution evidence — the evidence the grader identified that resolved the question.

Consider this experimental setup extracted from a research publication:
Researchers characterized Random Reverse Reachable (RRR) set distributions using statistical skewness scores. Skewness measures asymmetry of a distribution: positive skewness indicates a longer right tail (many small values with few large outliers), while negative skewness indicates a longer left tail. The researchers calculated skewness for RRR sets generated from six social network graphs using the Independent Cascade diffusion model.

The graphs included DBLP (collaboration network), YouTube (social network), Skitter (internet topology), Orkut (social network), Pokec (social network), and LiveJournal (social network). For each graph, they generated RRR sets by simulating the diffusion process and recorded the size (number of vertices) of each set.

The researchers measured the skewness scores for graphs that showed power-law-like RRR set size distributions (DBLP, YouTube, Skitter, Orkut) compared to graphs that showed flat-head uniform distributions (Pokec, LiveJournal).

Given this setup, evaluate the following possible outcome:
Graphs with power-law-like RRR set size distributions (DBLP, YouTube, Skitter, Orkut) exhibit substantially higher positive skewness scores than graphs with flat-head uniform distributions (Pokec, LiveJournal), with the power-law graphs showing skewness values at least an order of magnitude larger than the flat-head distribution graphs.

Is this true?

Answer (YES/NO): NO